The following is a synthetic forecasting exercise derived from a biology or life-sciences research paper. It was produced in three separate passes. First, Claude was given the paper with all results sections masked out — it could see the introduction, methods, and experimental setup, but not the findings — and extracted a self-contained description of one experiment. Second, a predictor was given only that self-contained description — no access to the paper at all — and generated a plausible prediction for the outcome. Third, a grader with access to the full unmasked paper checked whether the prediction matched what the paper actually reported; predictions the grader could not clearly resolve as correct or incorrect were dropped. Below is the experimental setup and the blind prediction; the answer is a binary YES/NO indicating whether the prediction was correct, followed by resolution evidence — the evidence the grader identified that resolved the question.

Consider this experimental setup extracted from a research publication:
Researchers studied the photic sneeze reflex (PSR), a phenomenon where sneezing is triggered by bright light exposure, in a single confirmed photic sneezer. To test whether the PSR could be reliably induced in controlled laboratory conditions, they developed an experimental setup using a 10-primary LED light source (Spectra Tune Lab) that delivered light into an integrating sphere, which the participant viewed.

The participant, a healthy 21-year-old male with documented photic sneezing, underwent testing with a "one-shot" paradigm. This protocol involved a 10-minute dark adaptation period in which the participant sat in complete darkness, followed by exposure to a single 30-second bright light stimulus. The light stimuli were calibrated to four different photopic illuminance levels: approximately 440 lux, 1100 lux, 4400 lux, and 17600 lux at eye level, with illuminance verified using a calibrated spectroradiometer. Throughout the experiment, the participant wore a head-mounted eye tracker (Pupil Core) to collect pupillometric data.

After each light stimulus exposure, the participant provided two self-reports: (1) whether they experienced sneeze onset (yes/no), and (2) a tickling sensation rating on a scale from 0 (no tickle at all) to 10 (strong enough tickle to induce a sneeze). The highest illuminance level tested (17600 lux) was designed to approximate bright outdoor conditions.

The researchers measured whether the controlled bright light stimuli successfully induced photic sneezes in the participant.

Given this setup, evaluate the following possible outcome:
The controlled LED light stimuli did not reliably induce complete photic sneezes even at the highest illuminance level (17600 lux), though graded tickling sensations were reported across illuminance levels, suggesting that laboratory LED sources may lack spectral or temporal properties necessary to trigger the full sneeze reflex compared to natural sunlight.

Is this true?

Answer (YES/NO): YES